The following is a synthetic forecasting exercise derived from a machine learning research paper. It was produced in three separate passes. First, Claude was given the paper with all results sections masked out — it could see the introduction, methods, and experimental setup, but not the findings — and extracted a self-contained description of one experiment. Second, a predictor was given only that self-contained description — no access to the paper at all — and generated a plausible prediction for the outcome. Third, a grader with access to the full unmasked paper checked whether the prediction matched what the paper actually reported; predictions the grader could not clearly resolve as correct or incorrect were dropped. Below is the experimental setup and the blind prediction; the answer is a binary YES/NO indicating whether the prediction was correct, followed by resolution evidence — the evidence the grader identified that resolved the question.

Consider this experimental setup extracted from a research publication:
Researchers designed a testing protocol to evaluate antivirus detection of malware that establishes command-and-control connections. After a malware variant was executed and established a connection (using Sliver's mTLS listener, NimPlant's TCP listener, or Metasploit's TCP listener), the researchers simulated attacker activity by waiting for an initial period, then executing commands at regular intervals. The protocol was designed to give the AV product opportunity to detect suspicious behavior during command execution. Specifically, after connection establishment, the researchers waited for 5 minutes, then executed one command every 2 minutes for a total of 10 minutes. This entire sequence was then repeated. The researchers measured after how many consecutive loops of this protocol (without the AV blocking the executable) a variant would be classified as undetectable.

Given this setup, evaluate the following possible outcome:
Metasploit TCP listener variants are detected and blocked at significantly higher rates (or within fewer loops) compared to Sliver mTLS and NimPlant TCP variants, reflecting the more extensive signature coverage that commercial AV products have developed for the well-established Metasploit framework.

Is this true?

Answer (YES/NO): YES